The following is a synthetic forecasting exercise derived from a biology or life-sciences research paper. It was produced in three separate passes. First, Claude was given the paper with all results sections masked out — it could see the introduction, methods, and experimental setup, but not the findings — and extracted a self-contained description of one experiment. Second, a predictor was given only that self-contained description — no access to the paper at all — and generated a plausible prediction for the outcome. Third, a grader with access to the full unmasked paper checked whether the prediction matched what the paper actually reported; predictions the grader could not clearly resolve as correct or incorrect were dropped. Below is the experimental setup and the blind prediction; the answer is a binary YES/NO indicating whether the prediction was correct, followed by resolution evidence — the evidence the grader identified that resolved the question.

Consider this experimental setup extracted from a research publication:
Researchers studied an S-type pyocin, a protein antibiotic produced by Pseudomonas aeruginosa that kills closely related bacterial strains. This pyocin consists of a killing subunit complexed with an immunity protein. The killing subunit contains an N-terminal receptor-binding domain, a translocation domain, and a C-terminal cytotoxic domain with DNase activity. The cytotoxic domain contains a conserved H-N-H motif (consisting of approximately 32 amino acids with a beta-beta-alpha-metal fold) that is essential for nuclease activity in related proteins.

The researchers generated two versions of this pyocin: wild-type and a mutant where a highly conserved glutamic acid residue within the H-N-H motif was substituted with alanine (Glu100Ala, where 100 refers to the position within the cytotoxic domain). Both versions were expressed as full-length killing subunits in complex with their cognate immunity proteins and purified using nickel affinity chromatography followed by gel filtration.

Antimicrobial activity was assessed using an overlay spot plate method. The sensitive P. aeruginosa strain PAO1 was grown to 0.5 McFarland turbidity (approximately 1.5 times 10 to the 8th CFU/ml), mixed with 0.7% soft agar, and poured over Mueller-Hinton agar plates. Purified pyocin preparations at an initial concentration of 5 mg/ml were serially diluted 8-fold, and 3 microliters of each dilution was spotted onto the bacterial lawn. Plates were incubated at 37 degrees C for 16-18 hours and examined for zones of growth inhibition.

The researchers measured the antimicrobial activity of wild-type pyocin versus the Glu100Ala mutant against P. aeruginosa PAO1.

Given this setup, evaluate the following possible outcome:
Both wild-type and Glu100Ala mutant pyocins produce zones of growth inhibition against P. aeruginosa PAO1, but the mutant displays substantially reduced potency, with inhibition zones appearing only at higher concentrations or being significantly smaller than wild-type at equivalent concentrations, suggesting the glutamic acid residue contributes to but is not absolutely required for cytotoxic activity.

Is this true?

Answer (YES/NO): NO